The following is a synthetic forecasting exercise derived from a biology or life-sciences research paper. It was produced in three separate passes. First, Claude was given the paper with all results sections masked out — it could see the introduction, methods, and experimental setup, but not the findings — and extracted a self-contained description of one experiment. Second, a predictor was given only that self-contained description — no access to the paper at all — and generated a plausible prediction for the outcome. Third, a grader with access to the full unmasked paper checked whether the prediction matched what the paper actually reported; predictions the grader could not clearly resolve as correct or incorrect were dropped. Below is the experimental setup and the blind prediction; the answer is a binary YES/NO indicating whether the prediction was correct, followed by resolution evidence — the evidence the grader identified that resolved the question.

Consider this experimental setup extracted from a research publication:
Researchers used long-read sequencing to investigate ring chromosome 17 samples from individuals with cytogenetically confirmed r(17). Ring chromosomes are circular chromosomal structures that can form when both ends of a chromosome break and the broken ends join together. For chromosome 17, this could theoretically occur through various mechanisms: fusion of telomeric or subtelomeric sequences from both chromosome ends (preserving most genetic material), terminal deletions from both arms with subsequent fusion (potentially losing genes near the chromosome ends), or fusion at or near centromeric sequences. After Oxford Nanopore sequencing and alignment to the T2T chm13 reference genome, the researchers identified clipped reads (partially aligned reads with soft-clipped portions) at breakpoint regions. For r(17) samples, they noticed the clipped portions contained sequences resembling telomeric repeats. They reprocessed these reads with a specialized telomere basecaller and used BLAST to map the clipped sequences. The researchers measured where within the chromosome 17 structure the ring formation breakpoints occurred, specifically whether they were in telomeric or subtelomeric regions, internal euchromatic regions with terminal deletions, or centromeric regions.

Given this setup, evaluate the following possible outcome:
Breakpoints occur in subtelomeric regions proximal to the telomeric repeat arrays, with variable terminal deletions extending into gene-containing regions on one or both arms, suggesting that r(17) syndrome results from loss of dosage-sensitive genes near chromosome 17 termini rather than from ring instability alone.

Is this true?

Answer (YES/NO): NO